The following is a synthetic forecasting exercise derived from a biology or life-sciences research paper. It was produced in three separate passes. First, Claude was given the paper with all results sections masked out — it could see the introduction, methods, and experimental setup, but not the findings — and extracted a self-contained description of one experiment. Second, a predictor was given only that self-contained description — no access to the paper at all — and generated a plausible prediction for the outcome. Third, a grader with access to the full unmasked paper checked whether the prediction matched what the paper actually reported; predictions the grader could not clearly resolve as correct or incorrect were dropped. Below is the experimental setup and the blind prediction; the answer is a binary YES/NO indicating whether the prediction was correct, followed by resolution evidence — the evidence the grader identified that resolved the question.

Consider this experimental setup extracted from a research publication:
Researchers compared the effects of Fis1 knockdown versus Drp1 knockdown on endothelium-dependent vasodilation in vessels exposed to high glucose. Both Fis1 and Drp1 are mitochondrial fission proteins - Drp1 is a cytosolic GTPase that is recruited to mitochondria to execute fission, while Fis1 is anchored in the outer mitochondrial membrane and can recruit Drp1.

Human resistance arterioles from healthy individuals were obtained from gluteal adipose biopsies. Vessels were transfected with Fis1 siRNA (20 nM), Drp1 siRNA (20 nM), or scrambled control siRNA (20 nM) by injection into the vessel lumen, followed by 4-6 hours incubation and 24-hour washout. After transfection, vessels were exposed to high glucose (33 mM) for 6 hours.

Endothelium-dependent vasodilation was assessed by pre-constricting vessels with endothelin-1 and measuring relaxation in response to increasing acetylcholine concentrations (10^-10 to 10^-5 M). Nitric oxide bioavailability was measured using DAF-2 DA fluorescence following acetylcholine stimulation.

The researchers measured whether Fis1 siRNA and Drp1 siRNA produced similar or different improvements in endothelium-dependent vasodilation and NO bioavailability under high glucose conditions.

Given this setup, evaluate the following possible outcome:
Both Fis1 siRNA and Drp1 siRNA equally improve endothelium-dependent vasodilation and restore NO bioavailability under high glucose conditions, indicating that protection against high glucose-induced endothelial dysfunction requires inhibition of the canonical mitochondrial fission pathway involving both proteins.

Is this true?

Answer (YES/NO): NO